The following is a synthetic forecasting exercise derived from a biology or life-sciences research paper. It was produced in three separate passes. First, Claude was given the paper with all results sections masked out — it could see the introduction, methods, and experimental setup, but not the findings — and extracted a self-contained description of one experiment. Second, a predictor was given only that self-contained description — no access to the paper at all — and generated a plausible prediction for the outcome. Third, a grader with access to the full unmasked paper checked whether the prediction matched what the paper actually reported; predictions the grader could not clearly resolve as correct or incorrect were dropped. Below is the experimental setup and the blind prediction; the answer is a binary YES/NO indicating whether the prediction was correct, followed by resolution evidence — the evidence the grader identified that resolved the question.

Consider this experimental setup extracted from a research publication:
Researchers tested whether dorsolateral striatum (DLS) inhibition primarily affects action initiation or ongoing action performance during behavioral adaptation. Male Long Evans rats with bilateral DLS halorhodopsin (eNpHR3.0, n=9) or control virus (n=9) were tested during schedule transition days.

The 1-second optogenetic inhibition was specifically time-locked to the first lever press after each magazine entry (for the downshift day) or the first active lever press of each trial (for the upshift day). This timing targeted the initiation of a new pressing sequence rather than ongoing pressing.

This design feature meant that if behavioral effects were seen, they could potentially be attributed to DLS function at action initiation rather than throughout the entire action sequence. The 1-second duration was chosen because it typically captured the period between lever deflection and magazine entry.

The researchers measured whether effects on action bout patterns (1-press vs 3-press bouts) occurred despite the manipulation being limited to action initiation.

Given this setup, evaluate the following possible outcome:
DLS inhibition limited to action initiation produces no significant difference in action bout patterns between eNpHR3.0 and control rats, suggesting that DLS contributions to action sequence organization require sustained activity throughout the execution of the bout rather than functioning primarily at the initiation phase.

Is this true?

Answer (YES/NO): NO